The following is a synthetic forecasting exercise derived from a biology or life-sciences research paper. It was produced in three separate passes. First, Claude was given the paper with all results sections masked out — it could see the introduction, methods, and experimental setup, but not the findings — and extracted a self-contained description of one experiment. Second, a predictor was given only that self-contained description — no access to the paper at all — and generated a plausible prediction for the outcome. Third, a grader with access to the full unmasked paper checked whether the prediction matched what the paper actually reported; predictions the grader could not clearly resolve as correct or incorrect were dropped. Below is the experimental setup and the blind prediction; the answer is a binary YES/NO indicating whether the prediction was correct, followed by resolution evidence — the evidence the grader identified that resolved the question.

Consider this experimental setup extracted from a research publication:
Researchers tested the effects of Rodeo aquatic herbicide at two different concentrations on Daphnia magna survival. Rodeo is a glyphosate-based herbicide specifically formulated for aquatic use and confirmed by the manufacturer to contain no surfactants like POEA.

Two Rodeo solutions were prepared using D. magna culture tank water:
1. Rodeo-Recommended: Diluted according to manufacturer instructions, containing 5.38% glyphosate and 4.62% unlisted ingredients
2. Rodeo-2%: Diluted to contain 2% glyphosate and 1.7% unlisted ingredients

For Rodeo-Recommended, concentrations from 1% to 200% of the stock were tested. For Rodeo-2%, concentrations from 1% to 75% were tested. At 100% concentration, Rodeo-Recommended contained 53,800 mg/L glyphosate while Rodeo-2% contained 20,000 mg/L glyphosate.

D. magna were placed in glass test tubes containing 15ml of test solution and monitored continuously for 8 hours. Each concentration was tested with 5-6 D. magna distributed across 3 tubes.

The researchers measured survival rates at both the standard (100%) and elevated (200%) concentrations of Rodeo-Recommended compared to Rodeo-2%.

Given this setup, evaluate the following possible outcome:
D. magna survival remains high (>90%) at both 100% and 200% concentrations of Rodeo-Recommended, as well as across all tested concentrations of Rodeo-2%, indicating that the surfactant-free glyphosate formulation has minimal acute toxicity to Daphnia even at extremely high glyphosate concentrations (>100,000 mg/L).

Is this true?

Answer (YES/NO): NO